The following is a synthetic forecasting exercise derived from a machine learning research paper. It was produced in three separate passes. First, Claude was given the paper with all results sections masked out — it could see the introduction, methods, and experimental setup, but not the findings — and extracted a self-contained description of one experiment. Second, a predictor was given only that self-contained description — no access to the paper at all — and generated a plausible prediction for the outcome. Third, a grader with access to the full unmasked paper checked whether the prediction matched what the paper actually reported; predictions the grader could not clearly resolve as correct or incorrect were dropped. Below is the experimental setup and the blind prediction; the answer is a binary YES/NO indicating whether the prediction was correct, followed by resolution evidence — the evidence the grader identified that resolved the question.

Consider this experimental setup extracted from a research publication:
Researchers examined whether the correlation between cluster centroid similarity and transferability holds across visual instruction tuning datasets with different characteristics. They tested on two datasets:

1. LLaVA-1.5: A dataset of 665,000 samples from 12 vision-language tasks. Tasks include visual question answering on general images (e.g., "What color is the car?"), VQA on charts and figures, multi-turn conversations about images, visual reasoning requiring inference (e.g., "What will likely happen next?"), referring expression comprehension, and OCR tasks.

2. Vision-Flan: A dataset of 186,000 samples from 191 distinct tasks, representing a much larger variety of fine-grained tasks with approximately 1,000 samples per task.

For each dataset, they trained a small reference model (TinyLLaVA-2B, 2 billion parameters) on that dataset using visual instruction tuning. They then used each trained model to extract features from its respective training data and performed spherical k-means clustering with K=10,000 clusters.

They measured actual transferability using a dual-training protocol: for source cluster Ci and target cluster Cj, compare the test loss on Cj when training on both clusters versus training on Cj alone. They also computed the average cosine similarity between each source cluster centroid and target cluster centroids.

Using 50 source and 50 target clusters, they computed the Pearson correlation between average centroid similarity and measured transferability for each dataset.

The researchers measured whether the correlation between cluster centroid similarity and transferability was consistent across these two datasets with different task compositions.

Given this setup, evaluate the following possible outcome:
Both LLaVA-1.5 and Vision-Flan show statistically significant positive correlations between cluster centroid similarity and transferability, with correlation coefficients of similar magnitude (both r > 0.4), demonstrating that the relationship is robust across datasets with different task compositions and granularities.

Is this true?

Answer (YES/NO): YES